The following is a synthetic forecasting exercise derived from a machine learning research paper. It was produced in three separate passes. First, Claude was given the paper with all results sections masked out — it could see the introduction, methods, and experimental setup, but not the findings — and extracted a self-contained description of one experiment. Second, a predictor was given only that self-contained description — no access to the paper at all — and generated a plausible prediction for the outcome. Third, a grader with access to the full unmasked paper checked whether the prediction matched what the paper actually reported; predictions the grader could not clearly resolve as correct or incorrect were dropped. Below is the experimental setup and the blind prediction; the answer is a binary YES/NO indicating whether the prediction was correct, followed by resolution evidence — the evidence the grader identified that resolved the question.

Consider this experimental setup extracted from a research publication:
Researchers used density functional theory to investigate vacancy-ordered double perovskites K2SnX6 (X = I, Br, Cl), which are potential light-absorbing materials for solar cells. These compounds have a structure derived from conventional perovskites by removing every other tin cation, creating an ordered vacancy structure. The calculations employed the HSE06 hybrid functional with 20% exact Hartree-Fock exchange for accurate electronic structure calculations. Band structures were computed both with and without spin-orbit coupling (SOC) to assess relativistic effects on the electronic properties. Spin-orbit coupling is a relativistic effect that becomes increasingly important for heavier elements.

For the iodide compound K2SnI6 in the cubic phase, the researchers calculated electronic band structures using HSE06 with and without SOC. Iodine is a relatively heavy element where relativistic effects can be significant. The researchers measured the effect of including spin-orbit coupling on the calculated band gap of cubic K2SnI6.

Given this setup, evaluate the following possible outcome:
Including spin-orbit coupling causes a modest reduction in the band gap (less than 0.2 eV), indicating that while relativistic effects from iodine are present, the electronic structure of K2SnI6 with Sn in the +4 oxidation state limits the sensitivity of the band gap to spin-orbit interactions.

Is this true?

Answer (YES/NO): NO